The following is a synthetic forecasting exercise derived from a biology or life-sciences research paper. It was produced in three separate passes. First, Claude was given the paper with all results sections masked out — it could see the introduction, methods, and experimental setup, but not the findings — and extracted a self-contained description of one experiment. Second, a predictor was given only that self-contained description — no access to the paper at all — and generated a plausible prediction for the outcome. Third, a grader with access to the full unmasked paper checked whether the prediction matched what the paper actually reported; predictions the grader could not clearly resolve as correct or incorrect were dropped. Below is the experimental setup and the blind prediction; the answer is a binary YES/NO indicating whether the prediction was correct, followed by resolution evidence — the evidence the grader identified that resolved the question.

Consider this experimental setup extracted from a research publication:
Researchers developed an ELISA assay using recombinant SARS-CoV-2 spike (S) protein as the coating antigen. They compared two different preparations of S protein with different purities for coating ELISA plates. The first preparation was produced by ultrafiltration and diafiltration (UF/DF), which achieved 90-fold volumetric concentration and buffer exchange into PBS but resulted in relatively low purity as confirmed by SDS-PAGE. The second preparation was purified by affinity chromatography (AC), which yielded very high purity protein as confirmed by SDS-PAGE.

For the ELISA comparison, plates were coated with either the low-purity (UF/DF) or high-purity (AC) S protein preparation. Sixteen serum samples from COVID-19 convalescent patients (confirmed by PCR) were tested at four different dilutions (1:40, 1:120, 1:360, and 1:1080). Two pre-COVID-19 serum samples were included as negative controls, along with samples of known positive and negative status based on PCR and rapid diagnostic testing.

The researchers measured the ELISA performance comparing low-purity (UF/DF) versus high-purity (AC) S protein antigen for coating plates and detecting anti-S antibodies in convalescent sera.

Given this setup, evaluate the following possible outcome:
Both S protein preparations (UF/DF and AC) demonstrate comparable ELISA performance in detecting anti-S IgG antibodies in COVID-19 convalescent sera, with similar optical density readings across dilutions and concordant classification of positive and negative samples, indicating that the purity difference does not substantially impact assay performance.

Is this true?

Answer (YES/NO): NO